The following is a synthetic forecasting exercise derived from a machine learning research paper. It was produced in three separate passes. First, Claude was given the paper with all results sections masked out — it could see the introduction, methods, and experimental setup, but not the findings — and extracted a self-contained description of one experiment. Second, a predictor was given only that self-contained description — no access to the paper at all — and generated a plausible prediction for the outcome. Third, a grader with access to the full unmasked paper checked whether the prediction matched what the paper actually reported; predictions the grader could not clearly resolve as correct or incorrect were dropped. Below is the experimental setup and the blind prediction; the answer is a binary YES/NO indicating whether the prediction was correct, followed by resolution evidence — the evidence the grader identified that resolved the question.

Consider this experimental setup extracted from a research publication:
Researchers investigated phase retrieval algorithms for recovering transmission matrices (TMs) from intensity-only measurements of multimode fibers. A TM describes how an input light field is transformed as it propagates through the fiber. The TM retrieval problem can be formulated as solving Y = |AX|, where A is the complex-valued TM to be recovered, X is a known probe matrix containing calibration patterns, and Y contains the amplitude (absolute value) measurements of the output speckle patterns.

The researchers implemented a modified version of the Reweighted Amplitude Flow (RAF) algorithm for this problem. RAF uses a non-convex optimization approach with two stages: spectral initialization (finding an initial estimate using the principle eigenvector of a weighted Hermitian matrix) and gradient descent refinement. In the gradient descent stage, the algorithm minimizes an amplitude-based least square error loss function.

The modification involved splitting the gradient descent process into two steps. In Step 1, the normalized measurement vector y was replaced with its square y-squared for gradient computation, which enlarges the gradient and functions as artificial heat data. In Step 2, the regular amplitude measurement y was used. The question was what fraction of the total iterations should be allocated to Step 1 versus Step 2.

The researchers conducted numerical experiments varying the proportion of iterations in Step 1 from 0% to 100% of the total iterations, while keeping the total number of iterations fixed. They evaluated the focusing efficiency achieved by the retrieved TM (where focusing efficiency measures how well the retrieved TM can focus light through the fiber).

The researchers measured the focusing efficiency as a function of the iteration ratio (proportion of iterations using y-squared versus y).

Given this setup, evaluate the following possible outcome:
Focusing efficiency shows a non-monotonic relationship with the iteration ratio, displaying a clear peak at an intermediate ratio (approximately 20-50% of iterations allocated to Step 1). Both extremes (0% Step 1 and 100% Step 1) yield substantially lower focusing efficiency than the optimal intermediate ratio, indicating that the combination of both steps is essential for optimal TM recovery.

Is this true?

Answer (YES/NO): NO